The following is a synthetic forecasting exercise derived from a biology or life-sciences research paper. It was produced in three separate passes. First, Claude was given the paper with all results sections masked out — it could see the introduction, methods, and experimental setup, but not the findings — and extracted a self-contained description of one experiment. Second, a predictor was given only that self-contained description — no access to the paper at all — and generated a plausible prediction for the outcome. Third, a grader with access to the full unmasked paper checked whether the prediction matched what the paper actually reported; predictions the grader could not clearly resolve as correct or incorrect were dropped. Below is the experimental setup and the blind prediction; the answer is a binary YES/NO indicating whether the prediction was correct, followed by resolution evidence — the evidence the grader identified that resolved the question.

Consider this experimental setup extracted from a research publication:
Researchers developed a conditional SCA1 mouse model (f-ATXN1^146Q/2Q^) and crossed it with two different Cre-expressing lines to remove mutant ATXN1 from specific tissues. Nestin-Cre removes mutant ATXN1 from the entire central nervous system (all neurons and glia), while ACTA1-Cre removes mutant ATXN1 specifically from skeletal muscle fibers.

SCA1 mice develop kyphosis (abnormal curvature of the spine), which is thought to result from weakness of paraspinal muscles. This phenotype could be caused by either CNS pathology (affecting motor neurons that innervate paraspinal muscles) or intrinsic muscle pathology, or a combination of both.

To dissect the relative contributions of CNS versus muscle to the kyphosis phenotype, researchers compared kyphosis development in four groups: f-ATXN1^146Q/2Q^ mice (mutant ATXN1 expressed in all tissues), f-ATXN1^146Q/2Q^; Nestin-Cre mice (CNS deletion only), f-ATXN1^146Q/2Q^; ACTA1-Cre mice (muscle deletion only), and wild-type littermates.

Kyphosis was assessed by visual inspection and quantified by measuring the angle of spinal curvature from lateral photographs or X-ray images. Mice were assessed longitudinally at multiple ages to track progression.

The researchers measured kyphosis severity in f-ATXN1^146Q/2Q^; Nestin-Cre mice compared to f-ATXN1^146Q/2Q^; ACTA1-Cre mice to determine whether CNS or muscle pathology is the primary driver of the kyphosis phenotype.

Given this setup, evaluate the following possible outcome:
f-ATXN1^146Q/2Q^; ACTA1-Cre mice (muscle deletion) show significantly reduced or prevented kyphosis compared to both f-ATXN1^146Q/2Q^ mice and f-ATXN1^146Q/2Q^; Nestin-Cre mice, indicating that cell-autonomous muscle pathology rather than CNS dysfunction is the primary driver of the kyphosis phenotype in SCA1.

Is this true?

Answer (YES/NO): YES